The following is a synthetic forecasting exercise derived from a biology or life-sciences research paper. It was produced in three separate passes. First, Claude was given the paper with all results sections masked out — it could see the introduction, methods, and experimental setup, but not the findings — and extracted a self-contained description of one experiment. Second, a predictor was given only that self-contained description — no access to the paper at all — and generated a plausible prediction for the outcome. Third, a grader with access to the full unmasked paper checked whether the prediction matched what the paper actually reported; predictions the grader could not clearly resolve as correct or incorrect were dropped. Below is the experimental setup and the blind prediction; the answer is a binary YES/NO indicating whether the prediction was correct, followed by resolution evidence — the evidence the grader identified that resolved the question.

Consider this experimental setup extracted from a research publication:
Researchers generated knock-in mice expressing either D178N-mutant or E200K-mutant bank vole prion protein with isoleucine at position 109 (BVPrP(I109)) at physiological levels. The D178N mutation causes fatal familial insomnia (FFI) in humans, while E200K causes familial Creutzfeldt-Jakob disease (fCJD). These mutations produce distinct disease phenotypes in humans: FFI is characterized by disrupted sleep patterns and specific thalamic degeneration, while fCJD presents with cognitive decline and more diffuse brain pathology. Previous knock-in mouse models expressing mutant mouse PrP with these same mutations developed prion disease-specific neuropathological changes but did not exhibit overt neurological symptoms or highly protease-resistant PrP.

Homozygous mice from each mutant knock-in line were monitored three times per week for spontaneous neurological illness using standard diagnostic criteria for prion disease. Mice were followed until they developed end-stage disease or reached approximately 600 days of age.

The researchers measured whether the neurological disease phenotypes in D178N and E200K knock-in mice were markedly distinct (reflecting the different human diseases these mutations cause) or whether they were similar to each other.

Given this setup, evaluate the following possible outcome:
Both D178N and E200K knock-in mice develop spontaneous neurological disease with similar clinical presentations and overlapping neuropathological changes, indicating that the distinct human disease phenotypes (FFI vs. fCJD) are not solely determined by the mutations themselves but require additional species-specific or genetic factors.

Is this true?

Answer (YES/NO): YES